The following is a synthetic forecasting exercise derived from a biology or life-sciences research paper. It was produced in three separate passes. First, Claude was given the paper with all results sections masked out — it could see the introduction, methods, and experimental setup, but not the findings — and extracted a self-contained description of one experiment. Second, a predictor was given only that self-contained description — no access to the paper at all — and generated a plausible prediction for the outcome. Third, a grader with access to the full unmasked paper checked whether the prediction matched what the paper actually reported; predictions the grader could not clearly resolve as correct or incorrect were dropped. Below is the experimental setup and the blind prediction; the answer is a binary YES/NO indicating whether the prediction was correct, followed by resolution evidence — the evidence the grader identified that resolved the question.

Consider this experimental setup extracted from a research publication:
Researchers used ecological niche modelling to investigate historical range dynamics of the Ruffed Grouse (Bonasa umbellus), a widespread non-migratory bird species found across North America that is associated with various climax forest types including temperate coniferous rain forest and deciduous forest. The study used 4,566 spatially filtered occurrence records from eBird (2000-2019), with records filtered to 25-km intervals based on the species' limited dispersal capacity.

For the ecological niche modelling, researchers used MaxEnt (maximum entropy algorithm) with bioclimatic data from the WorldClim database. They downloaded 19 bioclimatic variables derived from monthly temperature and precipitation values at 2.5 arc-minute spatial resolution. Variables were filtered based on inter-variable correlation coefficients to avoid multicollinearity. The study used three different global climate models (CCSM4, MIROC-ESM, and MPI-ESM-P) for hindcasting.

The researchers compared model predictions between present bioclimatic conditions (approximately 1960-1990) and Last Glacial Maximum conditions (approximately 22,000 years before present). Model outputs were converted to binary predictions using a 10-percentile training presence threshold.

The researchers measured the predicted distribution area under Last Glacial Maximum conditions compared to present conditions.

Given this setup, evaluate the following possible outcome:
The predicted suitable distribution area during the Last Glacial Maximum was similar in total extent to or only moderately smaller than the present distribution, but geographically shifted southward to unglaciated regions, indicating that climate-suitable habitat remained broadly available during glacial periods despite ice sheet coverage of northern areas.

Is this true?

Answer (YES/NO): NO